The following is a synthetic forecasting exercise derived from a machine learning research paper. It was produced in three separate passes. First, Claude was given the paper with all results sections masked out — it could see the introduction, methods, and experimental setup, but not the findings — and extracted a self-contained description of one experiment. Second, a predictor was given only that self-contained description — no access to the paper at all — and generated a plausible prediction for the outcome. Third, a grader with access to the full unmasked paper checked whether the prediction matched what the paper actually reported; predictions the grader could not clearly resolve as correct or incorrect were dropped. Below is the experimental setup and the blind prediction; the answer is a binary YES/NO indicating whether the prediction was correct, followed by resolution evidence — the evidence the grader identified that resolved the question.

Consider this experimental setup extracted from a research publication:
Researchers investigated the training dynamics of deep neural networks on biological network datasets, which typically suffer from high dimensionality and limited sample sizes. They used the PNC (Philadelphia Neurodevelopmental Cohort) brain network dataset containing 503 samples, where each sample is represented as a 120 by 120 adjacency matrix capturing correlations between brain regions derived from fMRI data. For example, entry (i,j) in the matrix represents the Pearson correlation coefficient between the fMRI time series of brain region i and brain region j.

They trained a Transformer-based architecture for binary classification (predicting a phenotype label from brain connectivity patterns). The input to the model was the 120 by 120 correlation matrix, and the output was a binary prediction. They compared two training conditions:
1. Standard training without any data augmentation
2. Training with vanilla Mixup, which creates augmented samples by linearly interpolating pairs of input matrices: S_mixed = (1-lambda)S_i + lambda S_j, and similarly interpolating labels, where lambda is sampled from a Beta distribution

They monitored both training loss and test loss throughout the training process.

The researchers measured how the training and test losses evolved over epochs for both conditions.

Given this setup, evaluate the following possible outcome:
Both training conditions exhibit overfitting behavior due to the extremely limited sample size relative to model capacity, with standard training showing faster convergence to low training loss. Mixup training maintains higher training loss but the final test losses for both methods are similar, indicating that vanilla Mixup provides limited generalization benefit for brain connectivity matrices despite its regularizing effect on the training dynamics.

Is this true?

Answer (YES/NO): NO